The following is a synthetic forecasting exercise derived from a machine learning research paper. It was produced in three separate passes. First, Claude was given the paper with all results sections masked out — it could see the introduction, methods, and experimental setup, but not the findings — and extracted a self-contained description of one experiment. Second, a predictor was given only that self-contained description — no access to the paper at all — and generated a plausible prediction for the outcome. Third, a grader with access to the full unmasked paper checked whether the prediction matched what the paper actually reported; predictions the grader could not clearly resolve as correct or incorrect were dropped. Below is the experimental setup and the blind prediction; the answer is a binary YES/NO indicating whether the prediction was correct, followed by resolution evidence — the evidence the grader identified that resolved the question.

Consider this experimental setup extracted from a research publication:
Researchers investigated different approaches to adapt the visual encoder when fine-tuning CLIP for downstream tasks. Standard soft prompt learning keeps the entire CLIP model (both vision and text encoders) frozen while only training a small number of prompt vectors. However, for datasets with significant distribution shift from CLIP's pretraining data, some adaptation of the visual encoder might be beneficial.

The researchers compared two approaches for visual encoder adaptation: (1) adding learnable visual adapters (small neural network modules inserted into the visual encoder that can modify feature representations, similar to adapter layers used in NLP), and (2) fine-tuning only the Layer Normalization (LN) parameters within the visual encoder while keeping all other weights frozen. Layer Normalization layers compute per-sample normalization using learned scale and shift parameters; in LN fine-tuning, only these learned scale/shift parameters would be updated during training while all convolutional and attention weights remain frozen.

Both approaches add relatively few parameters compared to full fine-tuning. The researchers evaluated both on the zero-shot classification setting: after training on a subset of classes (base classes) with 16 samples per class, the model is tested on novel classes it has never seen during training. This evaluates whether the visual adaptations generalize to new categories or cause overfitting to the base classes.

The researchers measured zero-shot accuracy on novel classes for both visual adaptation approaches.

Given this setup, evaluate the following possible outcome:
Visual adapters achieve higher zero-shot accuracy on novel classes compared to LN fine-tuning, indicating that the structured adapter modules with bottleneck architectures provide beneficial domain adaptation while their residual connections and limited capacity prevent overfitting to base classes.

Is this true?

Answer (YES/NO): NO